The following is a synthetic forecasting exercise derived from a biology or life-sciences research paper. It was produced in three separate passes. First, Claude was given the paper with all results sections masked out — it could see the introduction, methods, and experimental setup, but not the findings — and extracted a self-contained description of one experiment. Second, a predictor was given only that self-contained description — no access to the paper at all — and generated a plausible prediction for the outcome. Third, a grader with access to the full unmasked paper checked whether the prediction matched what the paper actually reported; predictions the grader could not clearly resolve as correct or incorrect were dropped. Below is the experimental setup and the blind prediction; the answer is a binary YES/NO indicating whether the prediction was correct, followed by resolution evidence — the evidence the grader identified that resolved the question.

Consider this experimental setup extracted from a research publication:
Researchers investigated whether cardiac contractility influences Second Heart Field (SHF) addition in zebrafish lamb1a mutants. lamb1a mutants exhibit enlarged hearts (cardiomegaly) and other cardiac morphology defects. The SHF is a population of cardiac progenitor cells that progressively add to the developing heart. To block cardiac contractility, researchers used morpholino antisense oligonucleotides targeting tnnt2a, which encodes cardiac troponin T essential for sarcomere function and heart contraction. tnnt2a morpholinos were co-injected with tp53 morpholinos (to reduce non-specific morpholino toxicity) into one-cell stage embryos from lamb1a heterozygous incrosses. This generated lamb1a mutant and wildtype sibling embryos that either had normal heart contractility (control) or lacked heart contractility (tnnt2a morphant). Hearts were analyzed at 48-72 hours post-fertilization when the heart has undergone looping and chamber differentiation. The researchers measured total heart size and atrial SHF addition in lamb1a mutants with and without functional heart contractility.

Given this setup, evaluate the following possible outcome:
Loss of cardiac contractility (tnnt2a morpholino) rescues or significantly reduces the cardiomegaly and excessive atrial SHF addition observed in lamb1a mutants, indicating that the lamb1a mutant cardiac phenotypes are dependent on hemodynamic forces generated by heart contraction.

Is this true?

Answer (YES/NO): NO